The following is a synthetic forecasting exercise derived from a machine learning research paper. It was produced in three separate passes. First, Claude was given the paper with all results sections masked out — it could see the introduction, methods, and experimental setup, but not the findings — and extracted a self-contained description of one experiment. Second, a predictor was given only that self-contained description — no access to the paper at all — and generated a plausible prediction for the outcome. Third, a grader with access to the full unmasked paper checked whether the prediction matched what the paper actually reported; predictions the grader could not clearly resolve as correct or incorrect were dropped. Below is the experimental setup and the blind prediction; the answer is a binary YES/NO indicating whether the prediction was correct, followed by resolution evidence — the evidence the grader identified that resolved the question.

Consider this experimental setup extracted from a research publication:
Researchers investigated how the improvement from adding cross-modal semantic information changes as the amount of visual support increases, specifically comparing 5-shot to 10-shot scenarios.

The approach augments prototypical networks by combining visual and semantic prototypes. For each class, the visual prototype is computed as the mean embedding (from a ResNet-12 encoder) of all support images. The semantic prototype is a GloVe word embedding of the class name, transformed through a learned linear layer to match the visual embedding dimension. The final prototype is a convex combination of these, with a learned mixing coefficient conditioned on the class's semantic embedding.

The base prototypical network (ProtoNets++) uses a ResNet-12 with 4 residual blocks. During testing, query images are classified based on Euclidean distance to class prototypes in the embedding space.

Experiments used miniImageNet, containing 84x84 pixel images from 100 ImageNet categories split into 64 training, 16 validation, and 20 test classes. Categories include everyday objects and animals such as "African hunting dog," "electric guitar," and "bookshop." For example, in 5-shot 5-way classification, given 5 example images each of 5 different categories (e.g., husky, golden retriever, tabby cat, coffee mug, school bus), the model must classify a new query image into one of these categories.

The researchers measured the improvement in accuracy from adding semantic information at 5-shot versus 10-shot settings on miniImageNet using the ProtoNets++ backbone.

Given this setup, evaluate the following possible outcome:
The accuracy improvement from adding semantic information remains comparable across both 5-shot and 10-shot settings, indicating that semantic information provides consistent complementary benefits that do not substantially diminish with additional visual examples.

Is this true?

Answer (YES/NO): NO